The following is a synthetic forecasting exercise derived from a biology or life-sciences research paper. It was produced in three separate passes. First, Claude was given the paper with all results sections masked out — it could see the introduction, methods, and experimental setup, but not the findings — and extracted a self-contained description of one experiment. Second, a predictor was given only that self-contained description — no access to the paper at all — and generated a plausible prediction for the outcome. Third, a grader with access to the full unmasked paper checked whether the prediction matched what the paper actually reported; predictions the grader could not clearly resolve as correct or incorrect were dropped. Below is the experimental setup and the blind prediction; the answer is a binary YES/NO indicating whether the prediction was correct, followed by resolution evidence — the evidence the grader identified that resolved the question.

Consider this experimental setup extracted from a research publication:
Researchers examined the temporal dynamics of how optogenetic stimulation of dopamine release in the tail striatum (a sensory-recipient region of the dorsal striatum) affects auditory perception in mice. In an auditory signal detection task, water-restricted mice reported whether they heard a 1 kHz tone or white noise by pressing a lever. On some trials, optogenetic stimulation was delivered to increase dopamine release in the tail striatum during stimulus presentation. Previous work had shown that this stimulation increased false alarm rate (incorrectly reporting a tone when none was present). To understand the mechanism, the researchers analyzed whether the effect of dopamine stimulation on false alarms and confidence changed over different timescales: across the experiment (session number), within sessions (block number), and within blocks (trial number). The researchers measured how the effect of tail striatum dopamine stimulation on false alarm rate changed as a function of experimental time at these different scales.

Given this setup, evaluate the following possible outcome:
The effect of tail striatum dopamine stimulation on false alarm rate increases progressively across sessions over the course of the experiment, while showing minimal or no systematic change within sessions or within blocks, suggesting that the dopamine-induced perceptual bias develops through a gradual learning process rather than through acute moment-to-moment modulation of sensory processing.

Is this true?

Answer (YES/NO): NO